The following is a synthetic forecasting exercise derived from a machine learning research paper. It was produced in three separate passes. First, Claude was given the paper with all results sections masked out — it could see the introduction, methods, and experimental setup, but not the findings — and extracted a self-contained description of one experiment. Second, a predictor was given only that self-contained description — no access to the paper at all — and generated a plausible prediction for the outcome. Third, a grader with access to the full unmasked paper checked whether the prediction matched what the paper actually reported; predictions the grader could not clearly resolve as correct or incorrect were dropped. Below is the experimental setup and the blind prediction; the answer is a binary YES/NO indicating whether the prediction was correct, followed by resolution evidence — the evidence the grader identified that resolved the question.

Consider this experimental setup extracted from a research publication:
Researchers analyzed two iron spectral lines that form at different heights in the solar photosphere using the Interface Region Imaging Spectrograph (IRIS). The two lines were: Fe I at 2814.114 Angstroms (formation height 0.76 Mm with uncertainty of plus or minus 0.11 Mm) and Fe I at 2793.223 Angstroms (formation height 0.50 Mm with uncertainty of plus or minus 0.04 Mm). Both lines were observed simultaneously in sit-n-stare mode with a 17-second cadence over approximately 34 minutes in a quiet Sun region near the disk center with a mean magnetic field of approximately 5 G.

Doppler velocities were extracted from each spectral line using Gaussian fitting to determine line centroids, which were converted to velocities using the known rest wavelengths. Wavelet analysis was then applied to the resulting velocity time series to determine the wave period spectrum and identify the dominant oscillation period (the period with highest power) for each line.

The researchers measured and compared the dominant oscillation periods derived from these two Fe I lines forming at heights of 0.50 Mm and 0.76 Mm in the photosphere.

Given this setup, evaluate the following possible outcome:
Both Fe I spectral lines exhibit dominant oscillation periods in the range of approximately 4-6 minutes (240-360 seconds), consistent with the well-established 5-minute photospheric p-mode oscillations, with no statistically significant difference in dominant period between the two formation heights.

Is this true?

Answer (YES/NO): NO